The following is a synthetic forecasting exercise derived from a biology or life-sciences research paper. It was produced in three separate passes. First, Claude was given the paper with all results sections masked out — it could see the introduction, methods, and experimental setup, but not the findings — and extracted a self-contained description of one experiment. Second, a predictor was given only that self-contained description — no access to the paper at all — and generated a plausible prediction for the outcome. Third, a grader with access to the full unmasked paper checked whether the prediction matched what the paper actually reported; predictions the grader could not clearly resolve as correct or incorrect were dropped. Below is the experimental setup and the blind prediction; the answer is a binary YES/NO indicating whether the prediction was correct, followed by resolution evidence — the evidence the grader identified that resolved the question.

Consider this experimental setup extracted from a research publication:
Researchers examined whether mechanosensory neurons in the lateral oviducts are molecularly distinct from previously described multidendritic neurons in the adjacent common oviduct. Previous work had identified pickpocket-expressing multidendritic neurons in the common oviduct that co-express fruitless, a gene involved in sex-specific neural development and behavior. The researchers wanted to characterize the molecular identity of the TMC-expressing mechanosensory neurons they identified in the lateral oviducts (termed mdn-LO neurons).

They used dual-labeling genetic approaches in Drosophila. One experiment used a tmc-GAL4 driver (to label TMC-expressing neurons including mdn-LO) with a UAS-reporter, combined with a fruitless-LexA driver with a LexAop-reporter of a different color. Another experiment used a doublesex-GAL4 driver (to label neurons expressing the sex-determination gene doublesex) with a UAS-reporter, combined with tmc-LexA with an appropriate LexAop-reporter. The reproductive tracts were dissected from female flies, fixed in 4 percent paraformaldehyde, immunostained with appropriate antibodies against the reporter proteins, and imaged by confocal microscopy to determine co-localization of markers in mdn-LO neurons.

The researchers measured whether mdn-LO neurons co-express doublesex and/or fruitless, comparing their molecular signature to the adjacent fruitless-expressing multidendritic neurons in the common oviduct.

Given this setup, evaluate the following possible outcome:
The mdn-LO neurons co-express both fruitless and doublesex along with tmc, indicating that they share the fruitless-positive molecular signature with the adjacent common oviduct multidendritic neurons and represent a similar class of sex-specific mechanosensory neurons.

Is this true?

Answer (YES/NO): NO